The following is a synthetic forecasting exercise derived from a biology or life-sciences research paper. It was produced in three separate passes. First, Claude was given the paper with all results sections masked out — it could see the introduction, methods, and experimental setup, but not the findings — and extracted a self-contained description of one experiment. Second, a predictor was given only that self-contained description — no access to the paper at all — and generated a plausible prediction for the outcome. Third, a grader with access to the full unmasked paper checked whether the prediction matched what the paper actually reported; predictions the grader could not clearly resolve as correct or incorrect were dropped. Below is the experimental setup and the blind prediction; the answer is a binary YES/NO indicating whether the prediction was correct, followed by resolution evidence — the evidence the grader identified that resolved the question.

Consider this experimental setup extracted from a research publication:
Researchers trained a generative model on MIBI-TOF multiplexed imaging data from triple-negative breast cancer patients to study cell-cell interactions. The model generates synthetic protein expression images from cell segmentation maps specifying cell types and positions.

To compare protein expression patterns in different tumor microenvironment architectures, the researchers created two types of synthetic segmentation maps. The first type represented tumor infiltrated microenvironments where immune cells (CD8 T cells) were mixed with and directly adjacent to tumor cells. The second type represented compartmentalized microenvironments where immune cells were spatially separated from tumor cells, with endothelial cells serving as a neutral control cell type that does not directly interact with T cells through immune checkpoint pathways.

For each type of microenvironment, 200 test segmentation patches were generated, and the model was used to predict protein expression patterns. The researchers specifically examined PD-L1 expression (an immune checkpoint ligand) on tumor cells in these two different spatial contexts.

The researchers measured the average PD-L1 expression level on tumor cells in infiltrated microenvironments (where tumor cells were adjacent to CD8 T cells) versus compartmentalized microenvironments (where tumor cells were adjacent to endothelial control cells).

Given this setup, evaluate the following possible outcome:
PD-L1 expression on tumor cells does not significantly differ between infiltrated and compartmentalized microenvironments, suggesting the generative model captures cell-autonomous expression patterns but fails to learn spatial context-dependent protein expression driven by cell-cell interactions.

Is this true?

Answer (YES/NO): NO